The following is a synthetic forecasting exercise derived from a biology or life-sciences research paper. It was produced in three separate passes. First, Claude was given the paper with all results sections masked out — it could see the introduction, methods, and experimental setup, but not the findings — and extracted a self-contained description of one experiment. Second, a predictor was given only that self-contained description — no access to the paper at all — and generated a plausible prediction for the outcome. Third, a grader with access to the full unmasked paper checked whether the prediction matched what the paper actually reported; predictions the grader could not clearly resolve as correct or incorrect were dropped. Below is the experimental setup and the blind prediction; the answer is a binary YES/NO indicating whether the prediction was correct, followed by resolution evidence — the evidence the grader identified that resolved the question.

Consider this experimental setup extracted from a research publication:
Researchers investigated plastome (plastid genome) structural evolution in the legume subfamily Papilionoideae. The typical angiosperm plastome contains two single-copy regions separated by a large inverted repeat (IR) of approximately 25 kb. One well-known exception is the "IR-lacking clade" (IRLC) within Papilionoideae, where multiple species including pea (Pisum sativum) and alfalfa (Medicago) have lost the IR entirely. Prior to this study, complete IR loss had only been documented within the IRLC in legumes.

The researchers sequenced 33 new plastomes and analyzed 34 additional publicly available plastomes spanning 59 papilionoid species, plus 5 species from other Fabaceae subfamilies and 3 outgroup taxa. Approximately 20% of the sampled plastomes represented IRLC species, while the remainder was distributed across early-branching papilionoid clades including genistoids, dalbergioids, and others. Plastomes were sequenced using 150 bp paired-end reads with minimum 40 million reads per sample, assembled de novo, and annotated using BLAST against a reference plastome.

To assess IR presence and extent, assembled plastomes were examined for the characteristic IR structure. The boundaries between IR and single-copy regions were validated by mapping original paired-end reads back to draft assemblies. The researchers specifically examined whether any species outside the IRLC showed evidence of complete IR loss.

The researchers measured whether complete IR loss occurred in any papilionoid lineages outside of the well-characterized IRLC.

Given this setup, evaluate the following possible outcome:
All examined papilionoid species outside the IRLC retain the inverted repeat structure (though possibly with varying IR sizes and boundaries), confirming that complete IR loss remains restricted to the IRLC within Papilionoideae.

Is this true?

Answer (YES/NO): NO